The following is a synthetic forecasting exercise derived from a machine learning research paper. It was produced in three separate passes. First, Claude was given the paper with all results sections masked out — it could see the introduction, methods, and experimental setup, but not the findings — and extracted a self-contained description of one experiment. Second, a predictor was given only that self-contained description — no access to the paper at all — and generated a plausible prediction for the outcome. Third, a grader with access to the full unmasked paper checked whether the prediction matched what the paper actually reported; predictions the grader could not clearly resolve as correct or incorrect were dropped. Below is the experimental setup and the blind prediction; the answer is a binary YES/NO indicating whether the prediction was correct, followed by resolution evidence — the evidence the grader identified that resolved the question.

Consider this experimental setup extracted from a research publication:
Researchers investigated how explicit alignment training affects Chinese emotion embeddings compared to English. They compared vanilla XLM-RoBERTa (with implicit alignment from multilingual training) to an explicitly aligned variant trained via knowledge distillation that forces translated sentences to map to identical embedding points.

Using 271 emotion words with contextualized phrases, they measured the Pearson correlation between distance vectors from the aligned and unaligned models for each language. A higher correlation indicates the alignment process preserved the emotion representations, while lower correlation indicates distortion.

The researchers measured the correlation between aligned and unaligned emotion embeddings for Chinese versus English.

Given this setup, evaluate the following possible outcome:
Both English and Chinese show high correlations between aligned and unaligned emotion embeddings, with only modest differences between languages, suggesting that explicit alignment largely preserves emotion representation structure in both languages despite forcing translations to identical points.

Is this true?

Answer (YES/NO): NO